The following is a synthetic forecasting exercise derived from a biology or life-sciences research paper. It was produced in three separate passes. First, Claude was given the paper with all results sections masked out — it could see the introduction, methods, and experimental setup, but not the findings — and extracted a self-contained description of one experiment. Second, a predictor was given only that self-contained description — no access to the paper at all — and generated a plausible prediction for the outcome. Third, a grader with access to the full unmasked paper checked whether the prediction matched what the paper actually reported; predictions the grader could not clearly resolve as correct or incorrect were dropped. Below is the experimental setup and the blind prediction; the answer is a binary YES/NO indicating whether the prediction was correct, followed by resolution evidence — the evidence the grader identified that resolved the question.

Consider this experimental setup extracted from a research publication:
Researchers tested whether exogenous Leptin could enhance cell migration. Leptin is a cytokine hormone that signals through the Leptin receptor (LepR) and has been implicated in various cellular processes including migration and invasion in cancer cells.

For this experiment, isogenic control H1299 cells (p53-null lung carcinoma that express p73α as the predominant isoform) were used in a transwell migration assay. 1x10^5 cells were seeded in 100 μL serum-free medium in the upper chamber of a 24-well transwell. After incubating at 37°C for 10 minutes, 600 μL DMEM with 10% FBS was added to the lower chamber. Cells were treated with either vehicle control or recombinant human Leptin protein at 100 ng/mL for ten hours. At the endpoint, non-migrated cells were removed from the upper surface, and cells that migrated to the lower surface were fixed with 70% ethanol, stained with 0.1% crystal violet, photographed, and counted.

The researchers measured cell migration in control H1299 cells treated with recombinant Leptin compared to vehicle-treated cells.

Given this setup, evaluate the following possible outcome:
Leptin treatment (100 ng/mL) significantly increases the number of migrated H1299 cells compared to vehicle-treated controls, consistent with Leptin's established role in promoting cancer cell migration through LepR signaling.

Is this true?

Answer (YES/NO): YES